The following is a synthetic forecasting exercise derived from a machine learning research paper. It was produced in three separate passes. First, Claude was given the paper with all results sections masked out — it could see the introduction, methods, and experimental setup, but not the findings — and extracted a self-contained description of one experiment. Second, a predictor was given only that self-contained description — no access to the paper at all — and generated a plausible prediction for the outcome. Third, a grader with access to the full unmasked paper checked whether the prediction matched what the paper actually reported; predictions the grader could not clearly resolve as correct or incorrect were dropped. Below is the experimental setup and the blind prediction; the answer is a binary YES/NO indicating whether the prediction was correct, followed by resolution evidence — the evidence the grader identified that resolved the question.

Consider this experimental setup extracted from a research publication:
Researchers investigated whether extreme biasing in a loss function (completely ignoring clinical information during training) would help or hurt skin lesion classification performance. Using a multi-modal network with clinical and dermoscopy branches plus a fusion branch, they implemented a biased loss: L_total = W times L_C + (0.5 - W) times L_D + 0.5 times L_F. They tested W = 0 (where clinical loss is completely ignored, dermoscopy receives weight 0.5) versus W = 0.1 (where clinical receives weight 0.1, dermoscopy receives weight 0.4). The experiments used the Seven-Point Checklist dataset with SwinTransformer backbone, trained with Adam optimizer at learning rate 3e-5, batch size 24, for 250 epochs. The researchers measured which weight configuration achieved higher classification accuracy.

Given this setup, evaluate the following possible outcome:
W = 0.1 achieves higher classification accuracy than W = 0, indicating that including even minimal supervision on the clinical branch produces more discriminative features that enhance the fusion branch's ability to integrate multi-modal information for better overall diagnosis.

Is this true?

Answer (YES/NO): YES